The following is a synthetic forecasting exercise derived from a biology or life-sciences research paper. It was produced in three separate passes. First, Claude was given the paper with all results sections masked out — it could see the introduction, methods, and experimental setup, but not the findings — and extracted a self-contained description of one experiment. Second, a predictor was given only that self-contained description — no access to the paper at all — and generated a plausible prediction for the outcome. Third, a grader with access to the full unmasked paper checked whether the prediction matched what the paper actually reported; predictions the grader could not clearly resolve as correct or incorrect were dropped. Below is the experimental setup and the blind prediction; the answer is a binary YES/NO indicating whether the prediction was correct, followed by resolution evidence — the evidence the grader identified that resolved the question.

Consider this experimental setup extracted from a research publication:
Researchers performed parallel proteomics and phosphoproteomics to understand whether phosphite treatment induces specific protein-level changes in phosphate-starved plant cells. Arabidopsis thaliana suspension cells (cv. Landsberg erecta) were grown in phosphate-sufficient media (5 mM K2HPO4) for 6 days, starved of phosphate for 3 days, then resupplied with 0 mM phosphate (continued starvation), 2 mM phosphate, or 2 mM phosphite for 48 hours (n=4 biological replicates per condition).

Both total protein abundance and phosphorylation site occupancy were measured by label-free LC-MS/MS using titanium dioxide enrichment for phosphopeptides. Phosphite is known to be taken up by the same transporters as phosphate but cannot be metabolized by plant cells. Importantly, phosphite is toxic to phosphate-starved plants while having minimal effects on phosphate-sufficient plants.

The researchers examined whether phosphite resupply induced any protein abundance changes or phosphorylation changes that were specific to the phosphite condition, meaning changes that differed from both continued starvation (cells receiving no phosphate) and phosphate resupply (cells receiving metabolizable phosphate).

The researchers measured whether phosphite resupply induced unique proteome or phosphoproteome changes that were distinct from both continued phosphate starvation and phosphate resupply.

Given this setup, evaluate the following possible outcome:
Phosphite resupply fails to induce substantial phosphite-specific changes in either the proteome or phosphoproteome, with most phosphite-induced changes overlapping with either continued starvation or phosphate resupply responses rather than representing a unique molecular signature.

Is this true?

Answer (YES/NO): NO